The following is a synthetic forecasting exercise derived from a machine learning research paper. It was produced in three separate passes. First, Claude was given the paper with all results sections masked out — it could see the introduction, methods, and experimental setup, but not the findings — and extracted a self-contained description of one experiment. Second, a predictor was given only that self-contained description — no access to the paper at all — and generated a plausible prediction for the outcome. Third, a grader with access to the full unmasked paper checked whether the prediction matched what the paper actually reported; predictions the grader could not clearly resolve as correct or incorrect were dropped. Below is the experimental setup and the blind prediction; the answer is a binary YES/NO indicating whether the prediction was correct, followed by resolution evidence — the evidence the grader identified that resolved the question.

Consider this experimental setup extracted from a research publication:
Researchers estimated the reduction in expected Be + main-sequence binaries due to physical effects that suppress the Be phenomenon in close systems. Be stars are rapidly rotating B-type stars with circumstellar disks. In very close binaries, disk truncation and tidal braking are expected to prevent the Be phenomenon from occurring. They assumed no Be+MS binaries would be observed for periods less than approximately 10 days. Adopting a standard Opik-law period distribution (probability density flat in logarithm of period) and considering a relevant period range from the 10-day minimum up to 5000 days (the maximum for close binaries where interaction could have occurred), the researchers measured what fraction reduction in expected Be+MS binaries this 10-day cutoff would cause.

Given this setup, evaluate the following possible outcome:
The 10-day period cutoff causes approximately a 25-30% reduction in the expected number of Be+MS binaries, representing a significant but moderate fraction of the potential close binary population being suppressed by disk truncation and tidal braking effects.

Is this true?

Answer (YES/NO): YES